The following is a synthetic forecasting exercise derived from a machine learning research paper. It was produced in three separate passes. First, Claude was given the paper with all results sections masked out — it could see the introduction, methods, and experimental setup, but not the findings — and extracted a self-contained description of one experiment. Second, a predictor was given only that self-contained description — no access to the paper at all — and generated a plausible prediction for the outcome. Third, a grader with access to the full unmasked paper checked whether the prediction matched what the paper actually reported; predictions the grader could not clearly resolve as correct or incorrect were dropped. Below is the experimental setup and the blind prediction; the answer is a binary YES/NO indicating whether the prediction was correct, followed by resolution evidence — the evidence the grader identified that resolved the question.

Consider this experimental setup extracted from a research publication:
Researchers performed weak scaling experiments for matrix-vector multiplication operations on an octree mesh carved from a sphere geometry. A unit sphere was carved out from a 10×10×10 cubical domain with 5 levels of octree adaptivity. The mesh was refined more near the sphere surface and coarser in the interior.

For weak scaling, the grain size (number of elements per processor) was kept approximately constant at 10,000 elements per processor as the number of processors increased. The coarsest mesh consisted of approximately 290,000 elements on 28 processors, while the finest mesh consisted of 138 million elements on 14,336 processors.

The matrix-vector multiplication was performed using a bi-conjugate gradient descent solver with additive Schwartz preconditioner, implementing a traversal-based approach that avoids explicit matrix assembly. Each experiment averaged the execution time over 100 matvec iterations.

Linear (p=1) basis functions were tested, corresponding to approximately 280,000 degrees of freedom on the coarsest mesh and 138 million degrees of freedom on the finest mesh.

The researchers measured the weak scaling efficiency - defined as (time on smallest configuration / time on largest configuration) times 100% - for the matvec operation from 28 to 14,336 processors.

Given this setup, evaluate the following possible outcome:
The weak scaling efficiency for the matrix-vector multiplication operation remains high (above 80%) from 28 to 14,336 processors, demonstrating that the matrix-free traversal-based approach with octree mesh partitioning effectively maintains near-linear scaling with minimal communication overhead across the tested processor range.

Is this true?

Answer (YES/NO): NO